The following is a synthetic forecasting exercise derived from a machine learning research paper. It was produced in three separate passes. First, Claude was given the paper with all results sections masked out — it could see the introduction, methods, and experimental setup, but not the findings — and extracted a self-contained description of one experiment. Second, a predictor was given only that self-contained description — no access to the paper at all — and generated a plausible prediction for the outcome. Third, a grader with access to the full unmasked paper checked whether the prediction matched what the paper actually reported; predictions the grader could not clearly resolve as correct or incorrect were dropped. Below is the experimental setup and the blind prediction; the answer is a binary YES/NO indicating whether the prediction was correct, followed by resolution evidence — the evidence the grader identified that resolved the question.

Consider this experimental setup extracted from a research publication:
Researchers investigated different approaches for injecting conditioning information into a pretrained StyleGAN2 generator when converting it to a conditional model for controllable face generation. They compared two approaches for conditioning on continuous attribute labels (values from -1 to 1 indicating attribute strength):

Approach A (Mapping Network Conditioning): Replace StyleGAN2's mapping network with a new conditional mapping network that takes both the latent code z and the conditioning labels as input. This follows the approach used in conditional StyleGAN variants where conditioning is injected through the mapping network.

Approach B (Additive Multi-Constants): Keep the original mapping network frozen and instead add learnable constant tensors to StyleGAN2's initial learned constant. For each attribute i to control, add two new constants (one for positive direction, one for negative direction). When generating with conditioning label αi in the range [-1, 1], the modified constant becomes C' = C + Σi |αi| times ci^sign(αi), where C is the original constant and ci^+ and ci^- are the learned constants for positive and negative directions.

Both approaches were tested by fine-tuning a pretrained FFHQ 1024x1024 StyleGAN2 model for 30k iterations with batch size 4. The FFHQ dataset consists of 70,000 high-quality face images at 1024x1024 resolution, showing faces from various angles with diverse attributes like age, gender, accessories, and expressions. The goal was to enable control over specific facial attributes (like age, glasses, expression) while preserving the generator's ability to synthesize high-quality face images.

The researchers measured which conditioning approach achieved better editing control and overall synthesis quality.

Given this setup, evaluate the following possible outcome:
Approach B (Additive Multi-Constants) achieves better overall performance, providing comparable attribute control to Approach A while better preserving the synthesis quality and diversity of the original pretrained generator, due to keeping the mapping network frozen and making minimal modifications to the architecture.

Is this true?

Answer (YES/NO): NO